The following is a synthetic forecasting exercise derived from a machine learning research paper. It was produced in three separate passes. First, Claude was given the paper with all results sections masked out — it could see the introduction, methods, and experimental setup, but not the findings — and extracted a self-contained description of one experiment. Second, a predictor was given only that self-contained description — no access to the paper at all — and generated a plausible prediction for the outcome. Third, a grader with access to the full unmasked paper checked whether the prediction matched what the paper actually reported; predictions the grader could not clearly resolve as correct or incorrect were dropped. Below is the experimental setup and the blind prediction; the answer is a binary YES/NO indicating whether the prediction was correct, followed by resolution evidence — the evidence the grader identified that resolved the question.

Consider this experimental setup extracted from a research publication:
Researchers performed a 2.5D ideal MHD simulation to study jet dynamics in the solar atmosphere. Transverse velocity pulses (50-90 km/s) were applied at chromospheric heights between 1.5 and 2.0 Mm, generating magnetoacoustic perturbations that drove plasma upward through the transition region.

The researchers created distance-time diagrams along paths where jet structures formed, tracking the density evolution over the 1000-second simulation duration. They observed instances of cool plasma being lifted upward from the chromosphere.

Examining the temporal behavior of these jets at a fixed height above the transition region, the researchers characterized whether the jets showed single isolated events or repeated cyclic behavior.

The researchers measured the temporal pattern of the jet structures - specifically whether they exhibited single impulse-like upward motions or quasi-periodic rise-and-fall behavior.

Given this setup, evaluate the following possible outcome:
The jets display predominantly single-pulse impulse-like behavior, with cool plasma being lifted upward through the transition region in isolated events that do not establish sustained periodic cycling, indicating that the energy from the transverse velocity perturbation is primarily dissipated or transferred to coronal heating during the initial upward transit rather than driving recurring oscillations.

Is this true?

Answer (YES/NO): NO